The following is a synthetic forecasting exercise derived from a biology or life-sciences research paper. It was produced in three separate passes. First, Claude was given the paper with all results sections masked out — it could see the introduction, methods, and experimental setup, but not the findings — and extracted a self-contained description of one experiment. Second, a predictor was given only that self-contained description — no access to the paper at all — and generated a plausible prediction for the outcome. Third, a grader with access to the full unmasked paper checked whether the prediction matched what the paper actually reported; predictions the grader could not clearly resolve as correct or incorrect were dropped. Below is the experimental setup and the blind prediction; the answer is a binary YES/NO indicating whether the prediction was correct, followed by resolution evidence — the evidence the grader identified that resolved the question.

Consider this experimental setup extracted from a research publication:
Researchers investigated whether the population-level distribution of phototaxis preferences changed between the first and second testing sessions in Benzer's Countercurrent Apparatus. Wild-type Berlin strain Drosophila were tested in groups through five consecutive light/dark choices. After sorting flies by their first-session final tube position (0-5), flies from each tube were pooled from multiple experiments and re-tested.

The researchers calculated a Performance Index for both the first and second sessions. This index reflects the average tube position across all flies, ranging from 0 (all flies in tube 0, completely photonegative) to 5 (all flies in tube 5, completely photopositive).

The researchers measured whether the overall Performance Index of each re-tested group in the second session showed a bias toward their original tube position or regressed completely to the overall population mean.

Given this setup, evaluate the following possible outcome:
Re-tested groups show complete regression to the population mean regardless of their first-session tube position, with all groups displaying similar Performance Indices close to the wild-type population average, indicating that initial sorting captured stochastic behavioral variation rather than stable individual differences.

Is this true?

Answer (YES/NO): NO